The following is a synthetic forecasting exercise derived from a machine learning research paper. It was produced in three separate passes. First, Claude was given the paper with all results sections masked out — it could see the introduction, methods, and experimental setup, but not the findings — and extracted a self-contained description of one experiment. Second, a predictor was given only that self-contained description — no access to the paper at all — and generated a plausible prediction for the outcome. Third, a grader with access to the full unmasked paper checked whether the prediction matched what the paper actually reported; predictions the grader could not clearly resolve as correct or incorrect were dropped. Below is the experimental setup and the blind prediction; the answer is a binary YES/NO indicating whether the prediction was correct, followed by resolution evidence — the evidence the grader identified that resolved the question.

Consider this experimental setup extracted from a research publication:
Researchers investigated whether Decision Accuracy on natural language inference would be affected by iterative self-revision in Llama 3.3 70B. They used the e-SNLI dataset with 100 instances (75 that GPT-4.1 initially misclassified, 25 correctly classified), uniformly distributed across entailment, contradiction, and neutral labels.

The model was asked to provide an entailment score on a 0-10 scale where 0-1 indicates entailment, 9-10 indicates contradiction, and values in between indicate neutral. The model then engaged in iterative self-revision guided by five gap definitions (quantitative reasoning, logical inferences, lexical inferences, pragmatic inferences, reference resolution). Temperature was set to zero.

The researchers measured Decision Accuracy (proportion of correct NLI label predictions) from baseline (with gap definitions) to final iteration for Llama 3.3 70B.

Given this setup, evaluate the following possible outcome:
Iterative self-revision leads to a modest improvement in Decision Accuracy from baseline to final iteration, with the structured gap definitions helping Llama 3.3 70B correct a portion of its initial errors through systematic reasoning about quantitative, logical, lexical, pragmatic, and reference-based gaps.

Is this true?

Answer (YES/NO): NO